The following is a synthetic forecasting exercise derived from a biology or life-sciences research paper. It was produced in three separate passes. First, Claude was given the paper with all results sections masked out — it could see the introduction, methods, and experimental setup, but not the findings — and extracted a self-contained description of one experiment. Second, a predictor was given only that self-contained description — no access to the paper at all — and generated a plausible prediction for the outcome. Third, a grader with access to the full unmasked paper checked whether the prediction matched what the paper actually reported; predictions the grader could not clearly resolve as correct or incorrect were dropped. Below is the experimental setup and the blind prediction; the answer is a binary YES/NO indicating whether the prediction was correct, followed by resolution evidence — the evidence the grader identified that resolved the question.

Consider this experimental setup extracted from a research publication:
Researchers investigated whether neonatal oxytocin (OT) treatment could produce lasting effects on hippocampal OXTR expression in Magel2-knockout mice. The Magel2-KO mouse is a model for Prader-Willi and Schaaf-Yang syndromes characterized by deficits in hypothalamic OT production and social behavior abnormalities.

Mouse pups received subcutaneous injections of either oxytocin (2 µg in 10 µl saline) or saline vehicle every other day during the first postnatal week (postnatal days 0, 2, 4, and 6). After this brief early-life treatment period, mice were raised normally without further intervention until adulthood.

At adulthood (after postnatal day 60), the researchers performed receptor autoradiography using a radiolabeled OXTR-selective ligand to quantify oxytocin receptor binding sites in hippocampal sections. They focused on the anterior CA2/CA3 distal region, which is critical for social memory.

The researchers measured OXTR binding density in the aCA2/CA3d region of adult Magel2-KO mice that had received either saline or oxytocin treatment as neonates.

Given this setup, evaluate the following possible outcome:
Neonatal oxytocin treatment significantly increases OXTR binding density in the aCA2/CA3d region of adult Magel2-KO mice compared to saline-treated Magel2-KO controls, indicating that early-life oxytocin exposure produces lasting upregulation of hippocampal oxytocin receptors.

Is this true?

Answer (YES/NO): NO